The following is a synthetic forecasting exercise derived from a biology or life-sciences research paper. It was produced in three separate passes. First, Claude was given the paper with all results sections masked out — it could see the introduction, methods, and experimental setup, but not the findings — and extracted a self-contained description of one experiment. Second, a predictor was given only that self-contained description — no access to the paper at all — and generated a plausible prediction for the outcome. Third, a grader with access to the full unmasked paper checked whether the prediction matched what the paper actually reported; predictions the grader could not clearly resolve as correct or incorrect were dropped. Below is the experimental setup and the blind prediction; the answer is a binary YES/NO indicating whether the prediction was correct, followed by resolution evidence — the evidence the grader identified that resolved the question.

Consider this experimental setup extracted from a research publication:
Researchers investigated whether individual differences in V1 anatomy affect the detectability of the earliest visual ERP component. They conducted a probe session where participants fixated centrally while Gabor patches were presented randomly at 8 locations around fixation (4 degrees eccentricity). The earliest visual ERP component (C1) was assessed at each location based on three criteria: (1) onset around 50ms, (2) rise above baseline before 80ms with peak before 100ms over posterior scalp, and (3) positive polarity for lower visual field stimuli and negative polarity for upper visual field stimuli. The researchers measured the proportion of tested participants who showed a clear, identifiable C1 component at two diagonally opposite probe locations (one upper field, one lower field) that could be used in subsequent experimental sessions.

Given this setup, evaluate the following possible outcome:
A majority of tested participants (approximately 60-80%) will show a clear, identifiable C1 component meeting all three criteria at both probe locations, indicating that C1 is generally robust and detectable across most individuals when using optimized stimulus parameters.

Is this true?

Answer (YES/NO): YES